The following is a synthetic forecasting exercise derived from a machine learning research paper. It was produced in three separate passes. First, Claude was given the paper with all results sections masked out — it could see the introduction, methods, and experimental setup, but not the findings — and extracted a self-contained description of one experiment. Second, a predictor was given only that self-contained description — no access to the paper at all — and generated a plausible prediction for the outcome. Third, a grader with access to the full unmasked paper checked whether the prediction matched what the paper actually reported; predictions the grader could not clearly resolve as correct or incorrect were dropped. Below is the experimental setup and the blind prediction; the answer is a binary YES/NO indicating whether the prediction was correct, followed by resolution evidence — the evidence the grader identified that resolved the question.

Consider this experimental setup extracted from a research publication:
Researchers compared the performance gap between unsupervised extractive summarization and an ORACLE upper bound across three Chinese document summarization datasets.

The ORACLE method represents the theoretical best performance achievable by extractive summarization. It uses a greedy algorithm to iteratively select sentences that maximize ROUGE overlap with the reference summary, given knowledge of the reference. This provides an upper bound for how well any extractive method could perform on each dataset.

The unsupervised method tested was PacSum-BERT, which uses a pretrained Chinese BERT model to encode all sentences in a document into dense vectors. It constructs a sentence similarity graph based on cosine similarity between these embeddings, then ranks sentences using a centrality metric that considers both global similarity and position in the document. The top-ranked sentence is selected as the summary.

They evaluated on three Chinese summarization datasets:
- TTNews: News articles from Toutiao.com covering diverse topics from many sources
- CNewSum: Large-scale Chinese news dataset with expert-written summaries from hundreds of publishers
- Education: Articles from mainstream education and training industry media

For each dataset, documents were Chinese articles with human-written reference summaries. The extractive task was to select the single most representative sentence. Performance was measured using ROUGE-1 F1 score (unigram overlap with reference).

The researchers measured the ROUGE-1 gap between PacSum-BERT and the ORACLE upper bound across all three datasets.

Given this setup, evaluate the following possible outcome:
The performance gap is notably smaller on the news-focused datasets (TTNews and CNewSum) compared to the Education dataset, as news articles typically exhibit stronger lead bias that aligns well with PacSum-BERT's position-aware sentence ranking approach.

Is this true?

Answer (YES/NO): YES